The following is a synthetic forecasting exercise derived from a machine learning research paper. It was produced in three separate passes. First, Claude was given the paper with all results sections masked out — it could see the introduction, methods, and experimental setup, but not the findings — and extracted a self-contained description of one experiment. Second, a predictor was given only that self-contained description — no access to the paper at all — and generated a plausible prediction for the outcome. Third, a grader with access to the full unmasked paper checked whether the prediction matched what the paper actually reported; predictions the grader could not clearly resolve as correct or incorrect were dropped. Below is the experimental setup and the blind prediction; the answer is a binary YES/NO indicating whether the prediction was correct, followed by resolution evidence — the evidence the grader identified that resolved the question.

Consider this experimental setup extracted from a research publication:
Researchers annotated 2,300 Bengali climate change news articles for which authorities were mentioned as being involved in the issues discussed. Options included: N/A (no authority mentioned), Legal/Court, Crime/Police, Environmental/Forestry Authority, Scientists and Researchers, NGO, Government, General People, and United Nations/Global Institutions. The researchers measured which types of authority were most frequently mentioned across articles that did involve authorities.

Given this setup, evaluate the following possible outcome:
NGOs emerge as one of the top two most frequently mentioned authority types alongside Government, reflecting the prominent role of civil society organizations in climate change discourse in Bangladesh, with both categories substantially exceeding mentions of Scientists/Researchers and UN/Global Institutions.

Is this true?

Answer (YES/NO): NO